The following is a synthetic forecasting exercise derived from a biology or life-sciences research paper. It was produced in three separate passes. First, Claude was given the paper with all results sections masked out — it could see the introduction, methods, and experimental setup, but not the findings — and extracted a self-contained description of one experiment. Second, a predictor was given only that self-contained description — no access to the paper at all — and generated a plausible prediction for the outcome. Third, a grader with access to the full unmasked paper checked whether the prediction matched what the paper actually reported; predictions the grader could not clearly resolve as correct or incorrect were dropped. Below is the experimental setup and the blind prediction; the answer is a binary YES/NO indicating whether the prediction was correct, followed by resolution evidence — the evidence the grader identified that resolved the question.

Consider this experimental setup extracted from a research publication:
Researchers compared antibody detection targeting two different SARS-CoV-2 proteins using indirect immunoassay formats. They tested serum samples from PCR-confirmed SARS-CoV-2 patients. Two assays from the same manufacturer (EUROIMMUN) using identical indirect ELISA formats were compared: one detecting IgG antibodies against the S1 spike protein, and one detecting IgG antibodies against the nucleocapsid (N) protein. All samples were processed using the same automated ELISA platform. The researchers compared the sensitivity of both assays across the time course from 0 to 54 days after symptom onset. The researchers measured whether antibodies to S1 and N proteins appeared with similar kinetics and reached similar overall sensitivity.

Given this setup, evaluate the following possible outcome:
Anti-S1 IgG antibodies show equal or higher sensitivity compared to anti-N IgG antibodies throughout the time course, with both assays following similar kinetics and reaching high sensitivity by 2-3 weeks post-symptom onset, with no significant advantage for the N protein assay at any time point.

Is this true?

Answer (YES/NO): NO